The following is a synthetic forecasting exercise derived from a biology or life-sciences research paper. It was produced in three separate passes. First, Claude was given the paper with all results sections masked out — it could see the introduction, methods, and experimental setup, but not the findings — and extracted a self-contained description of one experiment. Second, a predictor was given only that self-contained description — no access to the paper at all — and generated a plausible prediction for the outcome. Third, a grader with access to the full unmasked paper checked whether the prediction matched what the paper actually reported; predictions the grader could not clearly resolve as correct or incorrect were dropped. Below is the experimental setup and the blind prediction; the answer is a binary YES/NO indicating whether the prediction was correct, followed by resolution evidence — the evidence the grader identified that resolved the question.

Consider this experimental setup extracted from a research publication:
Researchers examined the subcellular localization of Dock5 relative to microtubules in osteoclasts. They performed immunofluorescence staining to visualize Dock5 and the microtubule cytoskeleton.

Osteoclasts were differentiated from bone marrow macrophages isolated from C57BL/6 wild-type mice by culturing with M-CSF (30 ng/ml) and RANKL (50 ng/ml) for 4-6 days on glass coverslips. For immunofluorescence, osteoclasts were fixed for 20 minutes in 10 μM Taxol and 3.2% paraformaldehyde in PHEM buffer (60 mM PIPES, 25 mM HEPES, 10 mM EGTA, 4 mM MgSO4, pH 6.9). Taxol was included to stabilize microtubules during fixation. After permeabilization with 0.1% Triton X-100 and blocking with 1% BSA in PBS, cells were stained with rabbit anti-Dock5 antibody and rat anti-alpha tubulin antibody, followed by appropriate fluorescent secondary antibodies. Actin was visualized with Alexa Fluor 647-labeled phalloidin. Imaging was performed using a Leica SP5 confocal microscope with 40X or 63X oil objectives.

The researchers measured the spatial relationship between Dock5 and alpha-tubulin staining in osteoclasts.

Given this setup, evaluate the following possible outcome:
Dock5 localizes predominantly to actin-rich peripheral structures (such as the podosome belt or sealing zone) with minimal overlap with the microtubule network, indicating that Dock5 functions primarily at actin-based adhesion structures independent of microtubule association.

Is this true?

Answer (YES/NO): YES